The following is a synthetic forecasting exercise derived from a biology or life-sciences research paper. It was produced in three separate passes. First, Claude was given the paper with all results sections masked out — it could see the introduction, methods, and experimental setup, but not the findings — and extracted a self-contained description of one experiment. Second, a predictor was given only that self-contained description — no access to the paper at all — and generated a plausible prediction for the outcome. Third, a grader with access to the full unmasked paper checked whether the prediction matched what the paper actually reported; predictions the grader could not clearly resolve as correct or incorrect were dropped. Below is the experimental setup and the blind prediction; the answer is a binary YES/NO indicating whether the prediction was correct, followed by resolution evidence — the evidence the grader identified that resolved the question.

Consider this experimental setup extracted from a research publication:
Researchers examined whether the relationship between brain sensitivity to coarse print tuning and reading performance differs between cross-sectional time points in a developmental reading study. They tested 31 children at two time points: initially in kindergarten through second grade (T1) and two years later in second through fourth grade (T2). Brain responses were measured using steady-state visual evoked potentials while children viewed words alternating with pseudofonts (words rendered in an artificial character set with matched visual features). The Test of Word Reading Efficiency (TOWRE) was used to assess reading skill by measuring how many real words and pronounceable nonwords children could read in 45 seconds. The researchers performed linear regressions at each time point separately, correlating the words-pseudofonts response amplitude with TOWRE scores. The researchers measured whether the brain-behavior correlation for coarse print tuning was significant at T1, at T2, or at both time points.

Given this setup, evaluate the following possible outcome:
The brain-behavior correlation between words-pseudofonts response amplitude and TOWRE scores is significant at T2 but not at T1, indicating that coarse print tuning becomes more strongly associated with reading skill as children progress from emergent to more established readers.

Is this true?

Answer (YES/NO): NO